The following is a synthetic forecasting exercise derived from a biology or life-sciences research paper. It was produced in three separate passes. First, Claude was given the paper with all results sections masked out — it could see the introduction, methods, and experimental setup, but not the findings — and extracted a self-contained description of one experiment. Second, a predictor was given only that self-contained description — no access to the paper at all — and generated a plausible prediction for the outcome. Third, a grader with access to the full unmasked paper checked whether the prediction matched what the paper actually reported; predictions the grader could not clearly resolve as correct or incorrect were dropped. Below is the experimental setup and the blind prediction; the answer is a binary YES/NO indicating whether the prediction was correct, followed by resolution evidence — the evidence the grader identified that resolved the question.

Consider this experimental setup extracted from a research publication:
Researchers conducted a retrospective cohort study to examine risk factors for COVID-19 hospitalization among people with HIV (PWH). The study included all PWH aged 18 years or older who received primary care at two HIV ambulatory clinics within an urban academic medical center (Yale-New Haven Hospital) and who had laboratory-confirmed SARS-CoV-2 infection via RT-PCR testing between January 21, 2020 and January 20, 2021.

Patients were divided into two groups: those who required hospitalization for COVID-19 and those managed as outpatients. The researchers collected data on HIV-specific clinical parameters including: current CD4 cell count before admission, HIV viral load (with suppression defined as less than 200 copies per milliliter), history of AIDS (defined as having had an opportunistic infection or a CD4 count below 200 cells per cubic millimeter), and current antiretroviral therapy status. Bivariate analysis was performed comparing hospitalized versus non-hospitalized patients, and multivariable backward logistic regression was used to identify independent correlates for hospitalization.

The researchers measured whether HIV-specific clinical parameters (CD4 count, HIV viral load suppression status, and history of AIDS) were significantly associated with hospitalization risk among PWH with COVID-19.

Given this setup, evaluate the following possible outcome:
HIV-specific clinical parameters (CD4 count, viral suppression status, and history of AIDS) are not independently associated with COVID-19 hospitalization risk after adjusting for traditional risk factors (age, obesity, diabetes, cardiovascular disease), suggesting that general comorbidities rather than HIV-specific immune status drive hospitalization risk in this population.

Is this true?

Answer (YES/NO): YES